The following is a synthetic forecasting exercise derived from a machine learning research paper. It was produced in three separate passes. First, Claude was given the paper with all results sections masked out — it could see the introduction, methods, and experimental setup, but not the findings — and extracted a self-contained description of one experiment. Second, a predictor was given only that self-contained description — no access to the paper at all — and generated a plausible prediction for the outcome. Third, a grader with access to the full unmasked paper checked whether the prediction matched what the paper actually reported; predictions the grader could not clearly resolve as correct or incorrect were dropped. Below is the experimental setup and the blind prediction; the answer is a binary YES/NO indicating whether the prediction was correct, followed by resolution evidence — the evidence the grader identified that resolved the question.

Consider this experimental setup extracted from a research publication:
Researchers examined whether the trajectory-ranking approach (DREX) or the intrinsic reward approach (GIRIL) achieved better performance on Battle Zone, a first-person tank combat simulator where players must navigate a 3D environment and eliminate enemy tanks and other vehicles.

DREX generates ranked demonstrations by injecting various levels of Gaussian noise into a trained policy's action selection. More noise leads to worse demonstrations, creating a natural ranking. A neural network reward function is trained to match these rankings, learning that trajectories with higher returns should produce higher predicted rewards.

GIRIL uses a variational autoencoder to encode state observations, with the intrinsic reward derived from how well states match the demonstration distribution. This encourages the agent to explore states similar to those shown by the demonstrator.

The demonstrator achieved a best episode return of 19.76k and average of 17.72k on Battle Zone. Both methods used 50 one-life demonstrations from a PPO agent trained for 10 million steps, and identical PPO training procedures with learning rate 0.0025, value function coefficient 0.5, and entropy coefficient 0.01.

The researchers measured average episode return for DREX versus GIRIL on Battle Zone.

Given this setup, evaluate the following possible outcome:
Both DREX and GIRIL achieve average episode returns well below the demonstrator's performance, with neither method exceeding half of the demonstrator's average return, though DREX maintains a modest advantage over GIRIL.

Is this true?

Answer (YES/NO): NO